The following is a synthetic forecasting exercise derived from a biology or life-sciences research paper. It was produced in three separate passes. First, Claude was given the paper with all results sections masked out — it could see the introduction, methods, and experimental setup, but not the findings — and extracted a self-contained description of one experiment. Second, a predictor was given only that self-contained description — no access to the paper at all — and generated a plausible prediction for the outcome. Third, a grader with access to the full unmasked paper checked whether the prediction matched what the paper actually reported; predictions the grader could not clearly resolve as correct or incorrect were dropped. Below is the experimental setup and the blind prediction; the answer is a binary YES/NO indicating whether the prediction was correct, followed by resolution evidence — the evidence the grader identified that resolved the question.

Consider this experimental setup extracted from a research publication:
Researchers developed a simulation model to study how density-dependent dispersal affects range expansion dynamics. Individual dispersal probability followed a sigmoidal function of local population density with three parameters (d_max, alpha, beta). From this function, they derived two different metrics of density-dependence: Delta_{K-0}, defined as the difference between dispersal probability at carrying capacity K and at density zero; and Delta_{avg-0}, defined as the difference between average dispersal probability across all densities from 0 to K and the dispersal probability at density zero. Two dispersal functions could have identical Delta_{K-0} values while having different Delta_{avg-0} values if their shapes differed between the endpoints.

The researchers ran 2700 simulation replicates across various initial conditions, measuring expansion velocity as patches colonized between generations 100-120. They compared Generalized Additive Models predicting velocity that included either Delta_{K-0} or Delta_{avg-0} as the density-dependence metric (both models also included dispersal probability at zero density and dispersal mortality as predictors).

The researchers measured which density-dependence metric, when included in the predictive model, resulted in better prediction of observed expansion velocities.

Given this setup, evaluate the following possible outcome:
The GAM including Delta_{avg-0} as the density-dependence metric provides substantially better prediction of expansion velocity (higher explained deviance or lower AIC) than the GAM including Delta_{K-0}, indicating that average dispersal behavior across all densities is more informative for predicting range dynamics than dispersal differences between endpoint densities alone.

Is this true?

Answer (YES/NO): NO